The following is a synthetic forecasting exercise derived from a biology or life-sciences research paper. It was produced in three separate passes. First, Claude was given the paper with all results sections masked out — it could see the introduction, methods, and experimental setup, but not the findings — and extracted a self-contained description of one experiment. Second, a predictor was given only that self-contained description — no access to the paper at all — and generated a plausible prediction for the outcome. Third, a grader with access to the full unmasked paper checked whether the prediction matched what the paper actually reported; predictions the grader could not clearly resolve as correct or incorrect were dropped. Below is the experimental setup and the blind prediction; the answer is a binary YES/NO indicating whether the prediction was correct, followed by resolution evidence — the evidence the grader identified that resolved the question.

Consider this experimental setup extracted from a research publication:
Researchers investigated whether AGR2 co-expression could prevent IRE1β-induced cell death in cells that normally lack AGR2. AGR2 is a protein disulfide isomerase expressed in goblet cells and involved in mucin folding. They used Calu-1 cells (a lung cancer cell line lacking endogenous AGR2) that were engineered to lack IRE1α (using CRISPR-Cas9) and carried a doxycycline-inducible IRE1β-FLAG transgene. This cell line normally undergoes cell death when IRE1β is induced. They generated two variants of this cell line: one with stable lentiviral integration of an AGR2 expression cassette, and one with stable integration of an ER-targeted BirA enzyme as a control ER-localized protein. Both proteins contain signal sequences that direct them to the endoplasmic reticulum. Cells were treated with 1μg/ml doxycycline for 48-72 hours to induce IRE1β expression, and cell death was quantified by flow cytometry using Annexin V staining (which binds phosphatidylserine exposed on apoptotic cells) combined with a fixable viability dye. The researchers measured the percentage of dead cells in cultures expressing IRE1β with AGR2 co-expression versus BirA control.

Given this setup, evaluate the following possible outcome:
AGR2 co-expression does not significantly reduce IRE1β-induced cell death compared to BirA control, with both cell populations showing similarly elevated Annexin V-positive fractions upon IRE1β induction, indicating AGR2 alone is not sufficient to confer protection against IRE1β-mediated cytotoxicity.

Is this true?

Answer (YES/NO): NO